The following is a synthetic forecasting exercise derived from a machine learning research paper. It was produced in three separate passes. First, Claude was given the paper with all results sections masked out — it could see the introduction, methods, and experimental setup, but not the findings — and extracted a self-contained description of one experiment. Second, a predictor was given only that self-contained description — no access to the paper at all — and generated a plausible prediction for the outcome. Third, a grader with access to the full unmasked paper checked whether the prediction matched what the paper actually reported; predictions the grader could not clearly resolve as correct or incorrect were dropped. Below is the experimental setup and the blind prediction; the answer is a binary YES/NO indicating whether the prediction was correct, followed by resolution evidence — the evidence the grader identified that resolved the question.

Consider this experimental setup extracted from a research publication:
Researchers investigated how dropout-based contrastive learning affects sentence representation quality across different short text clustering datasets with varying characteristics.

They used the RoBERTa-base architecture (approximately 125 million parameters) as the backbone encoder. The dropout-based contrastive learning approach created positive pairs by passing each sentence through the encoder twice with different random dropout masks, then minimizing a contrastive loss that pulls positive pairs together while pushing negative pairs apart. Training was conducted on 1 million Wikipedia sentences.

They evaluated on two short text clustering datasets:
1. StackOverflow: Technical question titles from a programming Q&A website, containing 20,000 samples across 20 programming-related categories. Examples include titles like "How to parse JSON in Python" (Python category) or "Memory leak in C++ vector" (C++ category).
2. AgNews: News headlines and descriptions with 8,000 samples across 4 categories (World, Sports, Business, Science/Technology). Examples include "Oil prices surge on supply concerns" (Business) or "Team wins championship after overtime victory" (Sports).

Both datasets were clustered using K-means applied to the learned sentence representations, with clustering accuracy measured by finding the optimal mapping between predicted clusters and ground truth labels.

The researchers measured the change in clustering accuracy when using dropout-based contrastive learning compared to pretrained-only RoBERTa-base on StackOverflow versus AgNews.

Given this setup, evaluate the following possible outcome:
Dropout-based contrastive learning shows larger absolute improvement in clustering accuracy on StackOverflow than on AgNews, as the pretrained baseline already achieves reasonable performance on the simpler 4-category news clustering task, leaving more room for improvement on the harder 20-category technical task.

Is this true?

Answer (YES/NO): YES